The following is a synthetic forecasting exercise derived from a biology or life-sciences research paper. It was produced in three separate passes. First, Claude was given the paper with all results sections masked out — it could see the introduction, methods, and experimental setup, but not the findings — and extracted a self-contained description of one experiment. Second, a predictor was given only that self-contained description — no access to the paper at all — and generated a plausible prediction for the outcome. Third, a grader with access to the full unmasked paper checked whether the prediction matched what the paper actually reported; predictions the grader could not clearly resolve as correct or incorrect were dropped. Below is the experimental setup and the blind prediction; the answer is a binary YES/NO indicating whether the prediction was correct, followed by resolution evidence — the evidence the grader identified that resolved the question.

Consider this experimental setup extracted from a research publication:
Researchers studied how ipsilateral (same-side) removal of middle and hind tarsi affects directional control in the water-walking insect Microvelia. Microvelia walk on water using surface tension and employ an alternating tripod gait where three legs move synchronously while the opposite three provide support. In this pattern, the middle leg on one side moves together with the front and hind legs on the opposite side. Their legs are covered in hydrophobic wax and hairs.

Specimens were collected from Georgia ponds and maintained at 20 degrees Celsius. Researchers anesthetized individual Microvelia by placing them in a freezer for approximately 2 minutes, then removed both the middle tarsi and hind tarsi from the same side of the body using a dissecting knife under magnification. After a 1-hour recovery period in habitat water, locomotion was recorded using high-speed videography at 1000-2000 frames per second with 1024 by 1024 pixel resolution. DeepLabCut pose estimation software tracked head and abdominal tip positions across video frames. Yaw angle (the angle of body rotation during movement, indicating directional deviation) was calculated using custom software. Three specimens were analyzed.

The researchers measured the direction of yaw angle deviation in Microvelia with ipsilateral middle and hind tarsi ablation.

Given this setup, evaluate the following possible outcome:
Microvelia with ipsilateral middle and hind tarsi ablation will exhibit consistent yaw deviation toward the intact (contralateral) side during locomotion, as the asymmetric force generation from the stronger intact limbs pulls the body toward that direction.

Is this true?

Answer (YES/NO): YES